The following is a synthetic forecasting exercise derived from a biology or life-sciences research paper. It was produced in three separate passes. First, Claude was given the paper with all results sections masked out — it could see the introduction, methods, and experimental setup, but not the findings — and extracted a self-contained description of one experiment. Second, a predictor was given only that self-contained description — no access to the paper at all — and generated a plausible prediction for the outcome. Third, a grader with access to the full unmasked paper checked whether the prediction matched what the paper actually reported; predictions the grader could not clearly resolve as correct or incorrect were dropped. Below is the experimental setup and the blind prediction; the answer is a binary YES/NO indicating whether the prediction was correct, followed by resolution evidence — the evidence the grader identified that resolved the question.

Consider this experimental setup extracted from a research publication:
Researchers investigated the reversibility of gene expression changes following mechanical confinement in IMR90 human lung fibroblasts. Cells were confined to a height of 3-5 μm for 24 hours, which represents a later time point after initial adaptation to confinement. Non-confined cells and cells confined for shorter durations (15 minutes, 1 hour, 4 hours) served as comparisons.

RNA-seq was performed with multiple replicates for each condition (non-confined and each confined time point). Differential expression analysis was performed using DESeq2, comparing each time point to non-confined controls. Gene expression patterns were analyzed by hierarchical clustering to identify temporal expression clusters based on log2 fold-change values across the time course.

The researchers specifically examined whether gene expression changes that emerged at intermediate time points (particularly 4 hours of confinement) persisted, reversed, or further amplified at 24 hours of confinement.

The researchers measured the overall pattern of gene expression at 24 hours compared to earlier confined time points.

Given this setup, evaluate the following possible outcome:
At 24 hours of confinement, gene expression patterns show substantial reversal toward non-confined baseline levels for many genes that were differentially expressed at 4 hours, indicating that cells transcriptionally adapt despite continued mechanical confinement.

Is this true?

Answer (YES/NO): NO